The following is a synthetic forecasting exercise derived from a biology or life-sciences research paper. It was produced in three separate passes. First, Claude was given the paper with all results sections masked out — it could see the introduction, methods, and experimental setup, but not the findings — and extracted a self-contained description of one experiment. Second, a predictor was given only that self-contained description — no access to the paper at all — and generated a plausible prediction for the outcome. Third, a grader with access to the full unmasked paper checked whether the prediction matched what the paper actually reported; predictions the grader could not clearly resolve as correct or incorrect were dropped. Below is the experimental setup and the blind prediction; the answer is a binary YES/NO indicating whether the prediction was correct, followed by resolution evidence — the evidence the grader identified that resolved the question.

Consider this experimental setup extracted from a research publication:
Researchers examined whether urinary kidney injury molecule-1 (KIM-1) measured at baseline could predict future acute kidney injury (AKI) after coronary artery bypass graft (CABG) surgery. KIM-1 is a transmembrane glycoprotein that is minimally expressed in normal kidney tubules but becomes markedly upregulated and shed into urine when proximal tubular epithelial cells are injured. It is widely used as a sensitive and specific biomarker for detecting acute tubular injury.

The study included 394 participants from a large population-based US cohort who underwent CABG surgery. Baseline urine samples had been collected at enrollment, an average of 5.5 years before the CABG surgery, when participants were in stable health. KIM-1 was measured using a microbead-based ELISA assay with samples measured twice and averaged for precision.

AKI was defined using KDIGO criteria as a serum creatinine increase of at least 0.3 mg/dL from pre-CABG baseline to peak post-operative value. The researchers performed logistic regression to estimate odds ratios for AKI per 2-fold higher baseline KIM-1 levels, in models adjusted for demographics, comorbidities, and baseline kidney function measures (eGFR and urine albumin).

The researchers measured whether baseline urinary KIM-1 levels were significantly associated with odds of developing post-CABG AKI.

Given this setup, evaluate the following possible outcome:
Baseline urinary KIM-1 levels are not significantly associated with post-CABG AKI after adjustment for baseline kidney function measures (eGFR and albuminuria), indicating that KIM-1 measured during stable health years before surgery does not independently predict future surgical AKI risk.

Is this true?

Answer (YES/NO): YES